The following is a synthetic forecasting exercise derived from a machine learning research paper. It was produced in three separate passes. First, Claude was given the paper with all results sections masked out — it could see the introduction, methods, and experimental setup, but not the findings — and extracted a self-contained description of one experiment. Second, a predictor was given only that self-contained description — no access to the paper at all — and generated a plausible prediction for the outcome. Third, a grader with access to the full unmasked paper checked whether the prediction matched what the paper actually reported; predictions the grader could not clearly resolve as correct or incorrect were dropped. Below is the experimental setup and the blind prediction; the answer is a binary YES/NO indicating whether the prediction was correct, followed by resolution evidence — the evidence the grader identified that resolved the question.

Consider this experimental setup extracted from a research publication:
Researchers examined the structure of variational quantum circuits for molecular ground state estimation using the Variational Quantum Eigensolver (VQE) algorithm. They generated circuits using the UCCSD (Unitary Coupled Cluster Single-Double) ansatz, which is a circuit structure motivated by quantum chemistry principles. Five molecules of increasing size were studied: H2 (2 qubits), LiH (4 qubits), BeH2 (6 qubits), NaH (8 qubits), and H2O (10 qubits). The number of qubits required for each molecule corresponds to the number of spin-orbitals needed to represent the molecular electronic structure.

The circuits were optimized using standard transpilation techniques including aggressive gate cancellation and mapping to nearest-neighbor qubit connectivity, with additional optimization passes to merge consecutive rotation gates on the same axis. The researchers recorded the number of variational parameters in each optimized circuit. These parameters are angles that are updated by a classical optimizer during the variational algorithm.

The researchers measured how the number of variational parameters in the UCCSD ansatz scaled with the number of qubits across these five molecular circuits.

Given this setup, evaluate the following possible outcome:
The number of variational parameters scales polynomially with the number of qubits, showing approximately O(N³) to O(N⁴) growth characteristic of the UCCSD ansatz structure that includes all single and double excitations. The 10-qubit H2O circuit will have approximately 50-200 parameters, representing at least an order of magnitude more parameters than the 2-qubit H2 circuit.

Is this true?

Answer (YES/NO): NO